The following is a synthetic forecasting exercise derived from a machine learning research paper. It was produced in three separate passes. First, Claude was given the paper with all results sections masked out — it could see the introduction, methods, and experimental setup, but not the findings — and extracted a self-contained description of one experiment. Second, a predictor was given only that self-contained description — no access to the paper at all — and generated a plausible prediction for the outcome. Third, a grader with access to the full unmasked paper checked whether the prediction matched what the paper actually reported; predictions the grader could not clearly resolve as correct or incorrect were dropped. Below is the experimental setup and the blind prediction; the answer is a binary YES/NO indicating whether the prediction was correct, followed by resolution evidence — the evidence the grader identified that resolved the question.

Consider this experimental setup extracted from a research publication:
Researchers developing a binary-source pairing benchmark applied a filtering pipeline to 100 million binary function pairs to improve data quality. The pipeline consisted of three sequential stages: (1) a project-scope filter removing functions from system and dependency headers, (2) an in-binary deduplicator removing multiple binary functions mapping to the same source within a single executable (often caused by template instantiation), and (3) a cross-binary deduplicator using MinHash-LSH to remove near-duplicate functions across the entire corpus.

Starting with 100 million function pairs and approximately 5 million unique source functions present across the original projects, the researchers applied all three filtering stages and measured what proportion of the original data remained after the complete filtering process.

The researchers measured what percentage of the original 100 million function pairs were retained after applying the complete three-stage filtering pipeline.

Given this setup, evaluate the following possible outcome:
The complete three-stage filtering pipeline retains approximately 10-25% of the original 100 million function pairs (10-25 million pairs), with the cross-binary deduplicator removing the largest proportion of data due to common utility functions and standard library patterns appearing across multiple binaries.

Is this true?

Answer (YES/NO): NO